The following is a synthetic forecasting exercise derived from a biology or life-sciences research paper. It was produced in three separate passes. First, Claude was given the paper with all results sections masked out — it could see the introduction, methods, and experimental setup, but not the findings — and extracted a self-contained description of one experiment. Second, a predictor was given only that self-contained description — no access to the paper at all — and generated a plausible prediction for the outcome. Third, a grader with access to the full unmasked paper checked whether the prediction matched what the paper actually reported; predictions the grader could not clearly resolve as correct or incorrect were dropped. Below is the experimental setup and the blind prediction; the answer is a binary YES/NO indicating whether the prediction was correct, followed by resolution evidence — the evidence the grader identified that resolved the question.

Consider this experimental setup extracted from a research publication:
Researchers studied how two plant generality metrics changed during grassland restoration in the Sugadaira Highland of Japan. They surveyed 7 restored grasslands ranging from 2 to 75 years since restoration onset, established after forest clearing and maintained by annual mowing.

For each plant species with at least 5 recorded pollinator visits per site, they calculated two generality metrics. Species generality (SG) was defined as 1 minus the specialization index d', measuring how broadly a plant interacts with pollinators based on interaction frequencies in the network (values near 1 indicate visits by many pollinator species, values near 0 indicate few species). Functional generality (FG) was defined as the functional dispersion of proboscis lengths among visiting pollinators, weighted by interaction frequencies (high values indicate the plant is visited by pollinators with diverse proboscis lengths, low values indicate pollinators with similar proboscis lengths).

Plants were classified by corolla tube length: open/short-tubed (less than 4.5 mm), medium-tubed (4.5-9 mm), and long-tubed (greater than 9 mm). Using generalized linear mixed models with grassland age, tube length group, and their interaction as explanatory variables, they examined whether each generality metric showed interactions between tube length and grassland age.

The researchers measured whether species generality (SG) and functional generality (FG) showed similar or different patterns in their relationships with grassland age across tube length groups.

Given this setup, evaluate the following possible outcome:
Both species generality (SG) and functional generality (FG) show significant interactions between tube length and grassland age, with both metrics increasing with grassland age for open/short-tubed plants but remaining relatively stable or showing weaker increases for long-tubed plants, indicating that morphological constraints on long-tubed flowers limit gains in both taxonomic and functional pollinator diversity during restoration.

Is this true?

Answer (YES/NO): NO